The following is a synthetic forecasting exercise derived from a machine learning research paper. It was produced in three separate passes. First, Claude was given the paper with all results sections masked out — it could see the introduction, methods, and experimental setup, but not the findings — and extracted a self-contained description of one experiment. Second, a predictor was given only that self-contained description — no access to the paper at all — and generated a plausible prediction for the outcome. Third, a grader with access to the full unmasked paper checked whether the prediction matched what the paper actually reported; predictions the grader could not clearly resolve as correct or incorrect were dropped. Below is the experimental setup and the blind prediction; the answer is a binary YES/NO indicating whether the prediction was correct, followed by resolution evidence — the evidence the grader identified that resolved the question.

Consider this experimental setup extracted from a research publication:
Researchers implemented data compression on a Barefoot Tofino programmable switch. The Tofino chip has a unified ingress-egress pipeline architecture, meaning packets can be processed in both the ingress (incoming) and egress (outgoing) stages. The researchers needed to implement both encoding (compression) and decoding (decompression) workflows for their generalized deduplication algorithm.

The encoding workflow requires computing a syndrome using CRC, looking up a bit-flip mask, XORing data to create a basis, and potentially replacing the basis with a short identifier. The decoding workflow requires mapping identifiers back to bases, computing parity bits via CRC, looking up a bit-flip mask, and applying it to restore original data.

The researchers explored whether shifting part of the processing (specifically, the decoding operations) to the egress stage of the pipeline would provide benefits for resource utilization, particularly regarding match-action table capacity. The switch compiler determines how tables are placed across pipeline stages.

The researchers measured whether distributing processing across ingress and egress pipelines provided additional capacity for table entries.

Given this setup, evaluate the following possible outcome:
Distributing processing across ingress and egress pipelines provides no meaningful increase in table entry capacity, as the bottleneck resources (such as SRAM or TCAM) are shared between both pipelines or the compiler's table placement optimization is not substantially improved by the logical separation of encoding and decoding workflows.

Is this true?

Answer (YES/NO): NO